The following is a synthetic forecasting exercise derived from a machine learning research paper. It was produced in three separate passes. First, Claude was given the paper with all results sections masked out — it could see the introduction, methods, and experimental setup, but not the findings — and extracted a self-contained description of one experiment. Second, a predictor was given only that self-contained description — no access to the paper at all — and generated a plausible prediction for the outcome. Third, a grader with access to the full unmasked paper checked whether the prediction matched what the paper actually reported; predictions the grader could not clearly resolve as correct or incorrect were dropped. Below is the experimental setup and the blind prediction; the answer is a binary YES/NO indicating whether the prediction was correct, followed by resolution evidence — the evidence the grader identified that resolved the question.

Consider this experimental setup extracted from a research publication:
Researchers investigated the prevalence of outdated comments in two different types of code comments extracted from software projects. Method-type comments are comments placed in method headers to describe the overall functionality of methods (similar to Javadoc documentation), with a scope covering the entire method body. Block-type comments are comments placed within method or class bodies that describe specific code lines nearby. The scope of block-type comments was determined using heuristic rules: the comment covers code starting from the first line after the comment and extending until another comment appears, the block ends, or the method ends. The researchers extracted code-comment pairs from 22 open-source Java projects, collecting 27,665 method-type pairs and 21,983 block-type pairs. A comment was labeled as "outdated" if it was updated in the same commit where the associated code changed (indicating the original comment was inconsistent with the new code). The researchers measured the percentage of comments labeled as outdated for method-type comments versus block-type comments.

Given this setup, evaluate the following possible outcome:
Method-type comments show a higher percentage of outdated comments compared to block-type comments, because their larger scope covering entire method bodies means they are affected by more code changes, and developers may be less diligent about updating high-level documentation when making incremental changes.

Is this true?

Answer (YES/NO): NO